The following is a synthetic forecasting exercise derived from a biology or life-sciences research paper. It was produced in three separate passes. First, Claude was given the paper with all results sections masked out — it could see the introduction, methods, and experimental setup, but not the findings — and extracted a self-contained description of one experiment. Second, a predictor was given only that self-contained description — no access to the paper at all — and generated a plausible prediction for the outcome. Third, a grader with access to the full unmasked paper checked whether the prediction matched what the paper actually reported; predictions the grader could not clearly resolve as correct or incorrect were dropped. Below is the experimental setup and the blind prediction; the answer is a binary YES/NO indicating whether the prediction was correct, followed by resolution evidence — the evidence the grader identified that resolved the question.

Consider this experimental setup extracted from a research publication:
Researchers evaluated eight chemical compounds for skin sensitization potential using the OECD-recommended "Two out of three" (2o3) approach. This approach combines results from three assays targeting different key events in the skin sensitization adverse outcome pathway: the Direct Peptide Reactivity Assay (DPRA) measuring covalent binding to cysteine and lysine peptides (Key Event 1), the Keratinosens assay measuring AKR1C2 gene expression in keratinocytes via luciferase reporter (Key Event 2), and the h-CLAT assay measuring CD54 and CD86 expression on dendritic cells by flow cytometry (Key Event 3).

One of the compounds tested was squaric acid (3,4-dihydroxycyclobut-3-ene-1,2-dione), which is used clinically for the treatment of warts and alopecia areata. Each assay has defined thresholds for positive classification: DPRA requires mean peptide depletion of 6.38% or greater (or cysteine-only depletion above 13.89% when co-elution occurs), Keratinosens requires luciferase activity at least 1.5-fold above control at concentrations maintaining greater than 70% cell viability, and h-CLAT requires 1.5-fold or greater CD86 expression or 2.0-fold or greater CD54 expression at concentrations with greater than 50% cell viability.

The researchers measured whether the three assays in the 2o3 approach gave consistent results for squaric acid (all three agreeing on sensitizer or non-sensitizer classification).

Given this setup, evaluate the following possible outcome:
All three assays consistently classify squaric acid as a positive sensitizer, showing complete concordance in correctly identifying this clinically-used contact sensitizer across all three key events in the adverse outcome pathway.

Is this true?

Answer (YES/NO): NO